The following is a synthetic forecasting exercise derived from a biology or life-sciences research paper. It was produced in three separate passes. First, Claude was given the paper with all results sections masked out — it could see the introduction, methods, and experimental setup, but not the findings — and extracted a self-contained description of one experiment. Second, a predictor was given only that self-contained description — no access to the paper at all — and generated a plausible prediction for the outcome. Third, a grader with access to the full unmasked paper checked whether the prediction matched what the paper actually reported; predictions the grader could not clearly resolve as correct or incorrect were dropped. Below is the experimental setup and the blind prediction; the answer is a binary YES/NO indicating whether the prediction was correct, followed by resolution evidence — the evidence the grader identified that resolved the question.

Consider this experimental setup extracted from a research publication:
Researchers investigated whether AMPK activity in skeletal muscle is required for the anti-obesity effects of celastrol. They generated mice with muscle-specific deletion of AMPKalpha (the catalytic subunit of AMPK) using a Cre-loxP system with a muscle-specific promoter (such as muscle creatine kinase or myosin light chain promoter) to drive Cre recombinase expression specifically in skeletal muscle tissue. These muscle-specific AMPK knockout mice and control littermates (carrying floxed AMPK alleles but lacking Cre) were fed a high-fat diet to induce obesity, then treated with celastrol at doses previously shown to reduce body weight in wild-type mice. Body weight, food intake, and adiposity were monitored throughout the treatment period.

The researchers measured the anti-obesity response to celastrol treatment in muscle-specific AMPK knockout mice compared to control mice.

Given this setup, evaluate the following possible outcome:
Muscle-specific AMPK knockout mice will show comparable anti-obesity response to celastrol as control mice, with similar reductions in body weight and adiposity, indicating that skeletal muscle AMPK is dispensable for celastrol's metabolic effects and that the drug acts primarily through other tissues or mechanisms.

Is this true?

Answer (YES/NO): NO